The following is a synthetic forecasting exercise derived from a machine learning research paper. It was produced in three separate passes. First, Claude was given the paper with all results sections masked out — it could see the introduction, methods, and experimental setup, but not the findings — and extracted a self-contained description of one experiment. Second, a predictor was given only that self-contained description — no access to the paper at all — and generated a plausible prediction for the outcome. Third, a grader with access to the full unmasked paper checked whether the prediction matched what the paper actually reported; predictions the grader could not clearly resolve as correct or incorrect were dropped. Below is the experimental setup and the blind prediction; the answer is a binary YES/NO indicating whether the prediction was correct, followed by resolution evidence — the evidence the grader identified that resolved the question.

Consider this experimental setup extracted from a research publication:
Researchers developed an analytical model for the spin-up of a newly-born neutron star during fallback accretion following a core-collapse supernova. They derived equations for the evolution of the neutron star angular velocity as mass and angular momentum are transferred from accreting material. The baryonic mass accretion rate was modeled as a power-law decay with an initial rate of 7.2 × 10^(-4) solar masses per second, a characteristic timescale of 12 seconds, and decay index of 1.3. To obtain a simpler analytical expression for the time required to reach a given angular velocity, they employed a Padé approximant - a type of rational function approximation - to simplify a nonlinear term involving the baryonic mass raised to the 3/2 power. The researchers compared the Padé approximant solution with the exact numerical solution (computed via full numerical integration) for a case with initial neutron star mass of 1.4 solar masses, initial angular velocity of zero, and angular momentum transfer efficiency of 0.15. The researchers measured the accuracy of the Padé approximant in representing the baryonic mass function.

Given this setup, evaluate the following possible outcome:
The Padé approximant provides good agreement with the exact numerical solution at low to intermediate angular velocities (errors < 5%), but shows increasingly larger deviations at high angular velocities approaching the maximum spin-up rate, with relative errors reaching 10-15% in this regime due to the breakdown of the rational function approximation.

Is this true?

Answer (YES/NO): NO